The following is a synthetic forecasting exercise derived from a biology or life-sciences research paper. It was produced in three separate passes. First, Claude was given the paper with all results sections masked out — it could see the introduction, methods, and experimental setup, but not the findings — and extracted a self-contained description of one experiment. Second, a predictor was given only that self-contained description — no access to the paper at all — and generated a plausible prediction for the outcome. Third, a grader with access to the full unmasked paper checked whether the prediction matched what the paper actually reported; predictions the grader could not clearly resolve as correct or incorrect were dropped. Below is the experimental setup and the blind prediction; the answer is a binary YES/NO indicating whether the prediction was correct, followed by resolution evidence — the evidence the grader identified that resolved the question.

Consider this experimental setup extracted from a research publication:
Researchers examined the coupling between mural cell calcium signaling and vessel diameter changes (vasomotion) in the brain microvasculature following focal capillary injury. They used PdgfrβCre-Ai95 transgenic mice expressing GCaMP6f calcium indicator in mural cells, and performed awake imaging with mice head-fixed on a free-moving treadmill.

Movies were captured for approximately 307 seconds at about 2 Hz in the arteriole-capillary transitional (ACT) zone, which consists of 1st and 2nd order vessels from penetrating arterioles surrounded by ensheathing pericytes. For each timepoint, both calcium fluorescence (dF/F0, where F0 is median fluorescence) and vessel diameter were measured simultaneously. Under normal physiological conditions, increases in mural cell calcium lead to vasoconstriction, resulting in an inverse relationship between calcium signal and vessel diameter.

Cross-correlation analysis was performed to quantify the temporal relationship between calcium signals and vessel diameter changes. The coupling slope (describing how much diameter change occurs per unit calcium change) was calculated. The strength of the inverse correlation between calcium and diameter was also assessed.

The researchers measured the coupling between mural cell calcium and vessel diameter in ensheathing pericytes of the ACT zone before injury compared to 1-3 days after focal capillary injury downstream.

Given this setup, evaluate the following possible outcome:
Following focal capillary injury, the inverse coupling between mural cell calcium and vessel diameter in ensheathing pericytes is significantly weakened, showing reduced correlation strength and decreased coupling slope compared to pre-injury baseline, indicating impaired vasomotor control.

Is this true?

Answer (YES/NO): YES